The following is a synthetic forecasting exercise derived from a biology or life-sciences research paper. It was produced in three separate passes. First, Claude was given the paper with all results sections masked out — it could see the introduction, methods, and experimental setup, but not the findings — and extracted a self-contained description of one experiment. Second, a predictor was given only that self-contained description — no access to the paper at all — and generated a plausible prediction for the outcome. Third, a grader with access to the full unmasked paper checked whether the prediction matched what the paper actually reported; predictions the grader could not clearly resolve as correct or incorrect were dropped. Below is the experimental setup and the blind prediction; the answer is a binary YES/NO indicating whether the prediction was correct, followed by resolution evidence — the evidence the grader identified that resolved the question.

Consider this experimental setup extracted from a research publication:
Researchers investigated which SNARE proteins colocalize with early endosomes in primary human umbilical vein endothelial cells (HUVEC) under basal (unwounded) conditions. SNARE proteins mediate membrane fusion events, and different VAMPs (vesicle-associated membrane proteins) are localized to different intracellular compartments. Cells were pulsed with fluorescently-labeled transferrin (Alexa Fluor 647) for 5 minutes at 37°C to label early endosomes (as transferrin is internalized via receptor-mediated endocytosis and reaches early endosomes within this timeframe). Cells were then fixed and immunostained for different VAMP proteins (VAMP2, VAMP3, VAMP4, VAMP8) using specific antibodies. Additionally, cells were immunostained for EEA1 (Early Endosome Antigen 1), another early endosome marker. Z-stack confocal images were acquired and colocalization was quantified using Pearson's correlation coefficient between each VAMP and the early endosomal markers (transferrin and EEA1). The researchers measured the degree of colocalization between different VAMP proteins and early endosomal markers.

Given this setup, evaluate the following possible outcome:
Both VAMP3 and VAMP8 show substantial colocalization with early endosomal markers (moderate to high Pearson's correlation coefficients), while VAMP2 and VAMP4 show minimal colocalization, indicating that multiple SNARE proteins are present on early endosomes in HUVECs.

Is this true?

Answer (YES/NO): NO